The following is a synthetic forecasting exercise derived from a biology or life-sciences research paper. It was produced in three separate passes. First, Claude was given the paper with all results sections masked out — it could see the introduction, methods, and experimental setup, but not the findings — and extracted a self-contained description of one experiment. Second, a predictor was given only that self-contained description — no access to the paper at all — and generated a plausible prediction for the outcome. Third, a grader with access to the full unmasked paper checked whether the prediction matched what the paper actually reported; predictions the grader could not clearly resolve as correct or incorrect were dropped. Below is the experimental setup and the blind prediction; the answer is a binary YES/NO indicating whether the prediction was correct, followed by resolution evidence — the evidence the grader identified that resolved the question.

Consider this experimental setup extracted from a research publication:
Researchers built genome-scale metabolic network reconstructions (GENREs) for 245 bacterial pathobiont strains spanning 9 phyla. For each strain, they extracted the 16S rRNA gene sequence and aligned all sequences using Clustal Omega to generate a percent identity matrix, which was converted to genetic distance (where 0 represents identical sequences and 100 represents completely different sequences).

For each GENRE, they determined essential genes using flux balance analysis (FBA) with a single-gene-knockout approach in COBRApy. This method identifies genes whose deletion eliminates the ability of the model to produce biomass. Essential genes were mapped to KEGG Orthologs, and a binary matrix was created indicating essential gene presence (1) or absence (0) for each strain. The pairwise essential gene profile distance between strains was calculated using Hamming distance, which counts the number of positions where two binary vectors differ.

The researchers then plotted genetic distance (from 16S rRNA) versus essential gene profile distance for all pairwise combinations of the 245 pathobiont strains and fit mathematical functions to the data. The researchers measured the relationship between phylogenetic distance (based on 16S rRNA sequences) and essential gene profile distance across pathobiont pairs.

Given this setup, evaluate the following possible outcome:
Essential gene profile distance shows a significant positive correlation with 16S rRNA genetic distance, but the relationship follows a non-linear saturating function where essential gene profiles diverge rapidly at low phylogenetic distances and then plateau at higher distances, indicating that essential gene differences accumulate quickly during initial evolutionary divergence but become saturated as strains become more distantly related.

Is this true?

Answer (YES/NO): YES